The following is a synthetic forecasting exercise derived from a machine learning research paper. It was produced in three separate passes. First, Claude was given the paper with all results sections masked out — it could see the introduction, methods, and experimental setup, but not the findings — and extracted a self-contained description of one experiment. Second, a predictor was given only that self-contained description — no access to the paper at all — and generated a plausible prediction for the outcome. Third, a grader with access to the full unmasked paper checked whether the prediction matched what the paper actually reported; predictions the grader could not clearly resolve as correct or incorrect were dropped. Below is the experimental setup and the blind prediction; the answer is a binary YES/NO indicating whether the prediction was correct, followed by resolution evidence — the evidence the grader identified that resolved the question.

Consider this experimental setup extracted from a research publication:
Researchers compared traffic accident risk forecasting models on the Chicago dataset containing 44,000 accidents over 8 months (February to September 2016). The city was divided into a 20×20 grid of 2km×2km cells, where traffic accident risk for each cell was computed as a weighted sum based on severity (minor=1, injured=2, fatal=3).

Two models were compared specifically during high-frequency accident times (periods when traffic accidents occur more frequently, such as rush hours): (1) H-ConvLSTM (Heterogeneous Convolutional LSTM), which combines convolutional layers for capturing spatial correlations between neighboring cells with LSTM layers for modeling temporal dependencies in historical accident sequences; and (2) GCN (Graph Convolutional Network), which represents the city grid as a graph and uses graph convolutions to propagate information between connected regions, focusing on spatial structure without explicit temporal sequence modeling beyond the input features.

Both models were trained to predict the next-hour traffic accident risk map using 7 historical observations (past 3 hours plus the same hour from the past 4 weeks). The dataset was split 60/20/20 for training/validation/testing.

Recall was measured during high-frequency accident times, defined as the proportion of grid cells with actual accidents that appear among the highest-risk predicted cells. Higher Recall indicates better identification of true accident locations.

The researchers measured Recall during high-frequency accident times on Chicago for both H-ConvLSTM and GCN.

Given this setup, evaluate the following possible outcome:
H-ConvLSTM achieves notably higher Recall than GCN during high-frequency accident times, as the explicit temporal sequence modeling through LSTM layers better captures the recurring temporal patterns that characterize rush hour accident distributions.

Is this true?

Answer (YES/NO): NO